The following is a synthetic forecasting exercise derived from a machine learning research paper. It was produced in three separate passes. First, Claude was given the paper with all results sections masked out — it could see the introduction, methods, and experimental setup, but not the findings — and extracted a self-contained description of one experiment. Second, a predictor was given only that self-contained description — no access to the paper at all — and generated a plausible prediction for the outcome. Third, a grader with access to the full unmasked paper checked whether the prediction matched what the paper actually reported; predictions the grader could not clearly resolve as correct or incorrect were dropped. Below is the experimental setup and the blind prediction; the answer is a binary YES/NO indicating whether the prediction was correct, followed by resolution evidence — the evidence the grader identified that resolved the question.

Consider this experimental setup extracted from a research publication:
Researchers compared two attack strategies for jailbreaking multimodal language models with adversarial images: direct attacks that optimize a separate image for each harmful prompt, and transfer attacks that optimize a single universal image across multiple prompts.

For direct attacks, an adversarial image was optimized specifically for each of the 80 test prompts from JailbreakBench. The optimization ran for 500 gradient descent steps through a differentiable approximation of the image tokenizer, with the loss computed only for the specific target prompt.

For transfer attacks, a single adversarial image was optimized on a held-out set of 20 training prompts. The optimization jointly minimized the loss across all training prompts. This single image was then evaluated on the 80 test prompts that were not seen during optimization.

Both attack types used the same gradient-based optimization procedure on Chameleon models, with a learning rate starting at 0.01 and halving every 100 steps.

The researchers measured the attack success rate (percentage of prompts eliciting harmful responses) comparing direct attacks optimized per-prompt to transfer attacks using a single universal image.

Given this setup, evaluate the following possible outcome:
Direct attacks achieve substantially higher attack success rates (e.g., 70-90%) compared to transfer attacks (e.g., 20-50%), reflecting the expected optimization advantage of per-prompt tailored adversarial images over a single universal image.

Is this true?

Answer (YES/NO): NO